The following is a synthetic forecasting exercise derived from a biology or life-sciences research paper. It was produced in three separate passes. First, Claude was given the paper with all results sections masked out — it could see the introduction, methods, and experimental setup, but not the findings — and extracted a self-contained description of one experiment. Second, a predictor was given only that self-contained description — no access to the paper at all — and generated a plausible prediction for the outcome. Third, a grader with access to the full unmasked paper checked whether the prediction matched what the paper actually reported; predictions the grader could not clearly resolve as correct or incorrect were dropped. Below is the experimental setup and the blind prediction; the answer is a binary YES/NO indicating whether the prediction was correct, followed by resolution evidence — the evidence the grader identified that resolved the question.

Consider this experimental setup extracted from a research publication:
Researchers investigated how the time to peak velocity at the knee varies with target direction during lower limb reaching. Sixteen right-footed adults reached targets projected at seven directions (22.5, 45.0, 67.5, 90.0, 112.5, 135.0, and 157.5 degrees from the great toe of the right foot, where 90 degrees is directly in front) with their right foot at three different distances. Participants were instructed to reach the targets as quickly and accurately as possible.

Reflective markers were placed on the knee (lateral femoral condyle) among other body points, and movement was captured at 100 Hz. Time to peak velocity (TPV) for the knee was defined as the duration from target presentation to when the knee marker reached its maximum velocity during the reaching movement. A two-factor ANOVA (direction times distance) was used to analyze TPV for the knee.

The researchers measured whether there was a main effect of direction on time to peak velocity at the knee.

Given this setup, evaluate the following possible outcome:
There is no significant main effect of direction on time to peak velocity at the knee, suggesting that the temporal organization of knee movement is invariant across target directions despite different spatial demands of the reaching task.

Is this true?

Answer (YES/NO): NO